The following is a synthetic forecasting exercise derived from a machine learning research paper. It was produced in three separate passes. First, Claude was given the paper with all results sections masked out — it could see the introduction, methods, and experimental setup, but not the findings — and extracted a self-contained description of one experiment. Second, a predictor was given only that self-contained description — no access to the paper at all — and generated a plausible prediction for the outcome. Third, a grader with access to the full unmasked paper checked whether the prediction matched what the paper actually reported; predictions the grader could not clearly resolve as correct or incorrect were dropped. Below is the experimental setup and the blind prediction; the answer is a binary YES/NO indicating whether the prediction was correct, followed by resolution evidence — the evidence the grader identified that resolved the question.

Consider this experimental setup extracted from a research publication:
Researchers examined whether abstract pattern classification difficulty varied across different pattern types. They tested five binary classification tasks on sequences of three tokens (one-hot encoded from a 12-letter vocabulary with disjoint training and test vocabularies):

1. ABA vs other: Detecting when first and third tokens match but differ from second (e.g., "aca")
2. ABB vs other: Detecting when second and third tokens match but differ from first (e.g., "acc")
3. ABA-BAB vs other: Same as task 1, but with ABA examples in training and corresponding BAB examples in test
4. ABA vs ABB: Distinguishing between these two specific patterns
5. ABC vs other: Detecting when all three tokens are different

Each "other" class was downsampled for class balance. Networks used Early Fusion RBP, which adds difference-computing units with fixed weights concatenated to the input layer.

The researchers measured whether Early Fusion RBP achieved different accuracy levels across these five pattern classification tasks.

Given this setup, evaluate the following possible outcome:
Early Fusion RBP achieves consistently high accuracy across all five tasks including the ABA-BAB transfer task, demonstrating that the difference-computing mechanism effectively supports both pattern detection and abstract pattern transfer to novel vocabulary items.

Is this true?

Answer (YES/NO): NO